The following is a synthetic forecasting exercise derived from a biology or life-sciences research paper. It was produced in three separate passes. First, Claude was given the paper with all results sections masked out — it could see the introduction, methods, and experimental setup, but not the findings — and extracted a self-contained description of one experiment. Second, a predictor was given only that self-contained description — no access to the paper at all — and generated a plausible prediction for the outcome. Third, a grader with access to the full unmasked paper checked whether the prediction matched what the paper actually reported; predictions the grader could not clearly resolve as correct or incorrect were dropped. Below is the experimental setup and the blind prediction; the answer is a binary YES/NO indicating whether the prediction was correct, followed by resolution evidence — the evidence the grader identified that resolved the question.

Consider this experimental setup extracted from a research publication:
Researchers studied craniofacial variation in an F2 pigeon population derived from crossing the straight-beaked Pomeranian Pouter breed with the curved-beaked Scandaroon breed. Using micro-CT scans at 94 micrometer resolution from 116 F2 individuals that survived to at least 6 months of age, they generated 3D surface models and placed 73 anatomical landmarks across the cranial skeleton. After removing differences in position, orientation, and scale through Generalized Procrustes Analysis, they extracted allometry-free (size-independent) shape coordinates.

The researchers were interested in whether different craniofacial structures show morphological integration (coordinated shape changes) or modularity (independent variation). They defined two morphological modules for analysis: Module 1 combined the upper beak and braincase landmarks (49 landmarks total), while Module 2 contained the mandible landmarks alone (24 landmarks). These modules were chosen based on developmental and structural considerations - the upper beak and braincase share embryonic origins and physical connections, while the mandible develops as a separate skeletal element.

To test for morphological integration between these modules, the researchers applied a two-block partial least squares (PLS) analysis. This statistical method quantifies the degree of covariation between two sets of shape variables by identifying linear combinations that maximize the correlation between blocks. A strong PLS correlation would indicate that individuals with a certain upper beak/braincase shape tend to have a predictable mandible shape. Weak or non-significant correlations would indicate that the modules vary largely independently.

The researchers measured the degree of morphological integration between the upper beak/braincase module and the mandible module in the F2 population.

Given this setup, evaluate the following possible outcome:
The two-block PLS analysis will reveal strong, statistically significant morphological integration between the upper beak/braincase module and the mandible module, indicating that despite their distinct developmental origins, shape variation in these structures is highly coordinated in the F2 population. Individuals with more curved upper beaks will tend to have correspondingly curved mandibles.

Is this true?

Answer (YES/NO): YES